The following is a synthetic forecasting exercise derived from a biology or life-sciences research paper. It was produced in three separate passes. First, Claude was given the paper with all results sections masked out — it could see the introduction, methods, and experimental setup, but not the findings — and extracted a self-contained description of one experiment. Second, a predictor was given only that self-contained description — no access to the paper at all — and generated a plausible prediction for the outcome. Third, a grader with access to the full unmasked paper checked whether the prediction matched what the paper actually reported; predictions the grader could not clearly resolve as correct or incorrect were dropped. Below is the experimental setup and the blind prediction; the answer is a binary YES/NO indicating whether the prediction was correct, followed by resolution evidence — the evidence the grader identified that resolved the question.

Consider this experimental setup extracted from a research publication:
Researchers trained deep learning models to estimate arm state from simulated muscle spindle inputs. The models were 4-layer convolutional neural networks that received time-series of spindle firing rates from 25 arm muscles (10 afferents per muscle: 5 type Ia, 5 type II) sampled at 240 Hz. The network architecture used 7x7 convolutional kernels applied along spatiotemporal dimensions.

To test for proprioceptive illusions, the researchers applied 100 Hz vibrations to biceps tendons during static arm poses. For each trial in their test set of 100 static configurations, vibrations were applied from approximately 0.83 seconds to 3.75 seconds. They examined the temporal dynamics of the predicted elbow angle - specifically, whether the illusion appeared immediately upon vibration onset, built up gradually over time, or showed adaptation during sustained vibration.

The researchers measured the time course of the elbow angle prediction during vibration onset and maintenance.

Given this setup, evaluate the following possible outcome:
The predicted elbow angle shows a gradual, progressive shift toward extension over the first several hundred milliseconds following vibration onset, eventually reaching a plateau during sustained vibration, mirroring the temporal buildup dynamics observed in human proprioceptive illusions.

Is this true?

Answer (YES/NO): NO